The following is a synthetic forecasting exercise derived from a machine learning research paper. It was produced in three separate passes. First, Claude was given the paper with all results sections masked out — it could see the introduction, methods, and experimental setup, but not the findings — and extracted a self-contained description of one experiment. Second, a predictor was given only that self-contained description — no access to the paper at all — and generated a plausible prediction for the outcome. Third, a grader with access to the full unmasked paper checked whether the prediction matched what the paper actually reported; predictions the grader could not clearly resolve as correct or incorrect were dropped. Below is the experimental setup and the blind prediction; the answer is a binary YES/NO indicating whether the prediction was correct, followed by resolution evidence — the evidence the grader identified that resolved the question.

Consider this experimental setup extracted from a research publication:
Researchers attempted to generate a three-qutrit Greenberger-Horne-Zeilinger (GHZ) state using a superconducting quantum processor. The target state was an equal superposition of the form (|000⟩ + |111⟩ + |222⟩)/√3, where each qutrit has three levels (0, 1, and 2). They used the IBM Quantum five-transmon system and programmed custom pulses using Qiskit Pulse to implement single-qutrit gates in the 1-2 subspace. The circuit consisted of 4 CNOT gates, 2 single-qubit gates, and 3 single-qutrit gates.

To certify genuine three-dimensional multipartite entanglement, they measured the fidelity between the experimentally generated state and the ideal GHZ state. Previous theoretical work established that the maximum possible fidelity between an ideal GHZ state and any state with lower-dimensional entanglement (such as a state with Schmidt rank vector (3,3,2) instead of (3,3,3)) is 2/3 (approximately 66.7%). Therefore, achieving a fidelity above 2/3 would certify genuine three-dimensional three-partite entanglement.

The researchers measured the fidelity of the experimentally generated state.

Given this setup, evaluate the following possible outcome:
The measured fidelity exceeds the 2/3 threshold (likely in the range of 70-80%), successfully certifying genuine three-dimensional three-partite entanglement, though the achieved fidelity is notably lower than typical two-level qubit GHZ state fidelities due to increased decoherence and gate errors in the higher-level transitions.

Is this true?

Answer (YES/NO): YES